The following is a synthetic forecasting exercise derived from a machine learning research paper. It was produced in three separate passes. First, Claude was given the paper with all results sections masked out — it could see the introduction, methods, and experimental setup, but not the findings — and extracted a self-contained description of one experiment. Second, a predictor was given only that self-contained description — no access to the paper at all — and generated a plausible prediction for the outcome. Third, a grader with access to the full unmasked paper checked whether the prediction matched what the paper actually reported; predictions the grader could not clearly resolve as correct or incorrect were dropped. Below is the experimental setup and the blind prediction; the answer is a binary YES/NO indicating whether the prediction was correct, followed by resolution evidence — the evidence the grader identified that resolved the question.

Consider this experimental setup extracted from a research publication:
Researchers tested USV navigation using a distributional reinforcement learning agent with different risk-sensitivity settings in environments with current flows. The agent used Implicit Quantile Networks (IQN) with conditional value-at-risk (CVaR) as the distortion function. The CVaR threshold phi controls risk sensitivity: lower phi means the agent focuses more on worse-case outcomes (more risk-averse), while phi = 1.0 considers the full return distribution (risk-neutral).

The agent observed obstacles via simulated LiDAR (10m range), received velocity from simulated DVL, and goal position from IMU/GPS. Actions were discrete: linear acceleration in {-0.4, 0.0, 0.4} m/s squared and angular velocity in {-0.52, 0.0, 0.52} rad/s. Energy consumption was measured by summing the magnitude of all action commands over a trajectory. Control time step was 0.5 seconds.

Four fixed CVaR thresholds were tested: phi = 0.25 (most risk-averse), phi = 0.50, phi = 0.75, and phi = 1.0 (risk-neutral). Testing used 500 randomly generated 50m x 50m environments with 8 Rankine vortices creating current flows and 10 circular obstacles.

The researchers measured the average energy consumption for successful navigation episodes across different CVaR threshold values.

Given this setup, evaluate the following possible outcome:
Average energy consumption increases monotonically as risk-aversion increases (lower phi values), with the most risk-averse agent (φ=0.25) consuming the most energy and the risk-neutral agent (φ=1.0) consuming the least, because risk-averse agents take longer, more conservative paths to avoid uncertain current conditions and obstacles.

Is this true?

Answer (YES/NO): YES